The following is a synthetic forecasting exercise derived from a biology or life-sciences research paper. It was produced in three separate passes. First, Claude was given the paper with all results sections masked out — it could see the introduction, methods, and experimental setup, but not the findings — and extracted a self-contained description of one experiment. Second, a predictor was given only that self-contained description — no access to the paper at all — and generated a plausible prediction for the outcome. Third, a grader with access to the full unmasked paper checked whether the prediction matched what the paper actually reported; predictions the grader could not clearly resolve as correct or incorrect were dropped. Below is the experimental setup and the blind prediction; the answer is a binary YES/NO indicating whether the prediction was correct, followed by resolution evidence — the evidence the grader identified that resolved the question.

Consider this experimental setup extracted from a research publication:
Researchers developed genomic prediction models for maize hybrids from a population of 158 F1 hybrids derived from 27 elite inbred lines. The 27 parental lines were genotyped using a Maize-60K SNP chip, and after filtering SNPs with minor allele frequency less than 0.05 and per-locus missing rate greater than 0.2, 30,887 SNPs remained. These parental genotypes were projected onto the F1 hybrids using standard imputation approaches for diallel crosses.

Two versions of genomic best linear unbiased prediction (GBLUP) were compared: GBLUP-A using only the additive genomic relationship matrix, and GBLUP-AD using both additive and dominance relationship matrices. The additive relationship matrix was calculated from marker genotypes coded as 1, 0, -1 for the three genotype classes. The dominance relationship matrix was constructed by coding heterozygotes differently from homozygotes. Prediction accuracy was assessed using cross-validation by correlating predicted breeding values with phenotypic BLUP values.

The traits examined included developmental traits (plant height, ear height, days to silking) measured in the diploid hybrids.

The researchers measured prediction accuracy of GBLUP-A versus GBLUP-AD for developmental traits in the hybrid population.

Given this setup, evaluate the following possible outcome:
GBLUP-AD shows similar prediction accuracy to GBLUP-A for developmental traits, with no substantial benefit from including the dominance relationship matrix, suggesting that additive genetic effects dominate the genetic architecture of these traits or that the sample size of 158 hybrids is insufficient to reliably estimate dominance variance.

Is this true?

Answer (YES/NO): NO